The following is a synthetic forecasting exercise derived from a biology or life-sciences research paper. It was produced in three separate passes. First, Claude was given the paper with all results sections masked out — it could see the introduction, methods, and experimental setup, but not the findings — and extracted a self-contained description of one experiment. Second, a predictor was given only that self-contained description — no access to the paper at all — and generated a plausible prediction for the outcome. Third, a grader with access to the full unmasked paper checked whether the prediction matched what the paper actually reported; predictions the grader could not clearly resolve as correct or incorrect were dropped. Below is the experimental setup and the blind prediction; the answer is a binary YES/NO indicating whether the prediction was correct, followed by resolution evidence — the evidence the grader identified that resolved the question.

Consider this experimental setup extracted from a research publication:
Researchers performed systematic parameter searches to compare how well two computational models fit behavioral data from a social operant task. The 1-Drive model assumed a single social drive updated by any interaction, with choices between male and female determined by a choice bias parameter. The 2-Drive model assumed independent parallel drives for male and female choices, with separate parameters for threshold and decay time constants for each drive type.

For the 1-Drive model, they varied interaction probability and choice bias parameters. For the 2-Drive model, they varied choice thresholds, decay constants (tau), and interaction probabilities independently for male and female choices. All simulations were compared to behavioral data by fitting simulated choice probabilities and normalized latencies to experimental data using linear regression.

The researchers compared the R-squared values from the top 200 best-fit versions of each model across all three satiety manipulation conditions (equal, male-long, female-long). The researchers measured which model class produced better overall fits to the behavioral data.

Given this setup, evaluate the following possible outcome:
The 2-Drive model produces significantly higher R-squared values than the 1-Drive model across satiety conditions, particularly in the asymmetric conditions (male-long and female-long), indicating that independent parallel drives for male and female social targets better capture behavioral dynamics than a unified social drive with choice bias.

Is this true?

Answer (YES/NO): NO